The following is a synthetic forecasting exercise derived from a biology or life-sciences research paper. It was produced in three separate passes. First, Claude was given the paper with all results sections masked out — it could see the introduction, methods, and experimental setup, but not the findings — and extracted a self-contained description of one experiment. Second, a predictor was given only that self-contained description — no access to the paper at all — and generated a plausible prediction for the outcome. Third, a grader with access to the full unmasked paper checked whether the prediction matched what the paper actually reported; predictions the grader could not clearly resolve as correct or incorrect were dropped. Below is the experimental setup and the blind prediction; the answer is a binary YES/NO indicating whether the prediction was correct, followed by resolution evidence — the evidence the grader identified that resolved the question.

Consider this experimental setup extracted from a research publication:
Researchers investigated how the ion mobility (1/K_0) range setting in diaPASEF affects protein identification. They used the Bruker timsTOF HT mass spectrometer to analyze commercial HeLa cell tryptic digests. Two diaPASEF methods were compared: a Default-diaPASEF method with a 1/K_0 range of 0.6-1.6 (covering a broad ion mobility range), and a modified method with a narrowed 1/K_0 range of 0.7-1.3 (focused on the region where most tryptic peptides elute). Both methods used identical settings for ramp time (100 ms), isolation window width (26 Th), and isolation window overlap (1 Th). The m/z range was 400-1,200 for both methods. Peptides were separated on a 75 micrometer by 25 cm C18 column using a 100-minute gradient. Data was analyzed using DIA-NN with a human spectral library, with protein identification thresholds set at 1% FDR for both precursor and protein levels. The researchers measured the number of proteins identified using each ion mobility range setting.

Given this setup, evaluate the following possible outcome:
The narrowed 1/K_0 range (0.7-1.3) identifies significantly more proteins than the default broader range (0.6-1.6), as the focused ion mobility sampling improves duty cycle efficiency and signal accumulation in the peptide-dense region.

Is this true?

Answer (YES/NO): YES